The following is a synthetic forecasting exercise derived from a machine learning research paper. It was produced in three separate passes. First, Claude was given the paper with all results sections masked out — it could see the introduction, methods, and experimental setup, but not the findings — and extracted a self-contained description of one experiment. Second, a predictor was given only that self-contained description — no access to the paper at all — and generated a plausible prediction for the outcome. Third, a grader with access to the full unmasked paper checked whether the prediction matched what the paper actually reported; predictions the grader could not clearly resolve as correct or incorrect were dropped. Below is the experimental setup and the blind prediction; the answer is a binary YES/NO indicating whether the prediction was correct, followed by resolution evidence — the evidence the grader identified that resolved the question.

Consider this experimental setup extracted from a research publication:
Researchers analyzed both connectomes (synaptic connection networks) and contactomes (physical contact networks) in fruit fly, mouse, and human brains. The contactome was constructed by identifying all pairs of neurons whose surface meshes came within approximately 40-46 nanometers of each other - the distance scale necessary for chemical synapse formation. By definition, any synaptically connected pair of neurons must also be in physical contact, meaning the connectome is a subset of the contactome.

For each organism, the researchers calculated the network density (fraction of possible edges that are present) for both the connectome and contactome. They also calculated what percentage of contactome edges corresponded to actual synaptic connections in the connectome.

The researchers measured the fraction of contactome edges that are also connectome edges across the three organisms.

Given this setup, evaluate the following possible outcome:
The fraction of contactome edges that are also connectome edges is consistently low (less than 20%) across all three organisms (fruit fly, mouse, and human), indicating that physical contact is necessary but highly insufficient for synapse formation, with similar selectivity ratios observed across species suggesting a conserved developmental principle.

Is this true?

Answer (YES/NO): NO